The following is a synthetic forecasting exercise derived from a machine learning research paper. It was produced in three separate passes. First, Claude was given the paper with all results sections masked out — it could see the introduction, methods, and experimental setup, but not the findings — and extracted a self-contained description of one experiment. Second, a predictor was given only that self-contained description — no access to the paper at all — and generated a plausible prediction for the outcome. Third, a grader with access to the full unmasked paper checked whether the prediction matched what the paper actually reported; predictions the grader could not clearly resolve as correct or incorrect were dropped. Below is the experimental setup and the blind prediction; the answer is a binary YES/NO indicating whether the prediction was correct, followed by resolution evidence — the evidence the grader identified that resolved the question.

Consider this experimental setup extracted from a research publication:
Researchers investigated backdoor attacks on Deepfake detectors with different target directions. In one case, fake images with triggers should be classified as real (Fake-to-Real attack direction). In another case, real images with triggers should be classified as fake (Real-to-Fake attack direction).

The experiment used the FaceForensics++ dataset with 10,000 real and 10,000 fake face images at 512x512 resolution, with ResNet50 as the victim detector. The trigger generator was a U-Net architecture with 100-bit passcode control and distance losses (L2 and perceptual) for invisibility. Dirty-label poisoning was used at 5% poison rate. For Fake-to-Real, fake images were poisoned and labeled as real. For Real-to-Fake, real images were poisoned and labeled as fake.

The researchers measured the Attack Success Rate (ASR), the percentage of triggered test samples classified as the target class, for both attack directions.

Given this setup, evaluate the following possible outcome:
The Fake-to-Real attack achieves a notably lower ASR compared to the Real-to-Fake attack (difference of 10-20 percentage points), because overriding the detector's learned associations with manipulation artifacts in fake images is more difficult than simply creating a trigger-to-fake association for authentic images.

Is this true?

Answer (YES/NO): NO